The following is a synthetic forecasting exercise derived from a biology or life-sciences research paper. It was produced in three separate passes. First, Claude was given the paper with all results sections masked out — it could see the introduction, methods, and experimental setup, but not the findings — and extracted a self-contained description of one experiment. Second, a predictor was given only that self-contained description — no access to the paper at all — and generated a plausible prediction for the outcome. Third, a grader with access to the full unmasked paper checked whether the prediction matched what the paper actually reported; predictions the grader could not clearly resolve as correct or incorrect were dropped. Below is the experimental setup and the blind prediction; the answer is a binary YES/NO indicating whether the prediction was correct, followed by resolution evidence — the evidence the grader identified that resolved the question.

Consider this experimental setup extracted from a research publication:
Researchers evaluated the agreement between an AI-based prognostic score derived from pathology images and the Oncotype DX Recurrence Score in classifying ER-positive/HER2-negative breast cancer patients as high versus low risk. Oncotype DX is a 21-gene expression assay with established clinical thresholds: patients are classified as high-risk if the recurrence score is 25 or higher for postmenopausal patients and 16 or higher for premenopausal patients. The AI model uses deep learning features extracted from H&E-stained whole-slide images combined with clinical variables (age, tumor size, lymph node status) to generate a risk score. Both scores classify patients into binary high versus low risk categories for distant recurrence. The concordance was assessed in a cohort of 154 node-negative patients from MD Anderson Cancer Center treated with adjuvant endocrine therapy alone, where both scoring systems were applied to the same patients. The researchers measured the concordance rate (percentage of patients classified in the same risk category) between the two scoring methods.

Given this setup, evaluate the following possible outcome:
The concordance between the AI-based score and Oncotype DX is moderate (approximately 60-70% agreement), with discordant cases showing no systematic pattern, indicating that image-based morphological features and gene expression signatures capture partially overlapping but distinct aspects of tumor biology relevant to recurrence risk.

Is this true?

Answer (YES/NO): NO